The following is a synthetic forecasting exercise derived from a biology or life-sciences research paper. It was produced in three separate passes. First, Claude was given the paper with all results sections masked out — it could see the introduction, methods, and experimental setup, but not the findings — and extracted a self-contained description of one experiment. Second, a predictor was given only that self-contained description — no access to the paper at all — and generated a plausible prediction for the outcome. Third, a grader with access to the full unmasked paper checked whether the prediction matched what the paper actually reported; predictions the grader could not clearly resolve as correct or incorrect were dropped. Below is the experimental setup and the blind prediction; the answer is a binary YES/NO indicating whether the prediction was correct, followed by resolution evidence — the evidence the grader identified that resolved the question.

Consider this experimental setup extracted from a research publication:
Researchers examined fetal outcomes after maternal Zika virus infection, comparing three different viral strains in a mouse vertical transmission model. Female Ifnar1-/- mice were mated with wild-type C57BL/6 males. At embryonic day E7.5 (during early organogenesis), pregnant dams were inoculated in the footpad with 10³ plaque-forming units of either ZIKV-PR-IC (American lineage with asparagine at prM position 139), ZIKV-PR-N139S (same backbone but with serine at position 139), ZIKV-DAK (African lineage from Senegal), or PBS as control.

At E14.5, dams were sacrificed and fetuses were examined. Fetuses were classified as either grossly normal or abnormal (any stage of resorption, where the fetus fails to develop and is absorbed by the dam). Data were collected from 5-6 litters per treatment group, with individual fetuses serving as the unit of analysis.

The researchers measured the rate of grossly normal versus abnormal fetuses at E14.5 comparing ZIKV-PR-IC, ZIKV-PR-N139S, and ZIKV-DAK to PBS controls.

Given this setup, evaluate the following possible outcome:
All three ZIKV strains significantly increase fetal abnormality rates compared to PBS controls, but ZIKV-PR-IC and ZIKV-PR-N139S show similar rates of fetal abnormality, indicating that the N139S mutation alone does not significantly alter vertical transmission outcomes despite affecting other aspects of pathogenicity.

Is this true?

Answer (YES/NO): YES